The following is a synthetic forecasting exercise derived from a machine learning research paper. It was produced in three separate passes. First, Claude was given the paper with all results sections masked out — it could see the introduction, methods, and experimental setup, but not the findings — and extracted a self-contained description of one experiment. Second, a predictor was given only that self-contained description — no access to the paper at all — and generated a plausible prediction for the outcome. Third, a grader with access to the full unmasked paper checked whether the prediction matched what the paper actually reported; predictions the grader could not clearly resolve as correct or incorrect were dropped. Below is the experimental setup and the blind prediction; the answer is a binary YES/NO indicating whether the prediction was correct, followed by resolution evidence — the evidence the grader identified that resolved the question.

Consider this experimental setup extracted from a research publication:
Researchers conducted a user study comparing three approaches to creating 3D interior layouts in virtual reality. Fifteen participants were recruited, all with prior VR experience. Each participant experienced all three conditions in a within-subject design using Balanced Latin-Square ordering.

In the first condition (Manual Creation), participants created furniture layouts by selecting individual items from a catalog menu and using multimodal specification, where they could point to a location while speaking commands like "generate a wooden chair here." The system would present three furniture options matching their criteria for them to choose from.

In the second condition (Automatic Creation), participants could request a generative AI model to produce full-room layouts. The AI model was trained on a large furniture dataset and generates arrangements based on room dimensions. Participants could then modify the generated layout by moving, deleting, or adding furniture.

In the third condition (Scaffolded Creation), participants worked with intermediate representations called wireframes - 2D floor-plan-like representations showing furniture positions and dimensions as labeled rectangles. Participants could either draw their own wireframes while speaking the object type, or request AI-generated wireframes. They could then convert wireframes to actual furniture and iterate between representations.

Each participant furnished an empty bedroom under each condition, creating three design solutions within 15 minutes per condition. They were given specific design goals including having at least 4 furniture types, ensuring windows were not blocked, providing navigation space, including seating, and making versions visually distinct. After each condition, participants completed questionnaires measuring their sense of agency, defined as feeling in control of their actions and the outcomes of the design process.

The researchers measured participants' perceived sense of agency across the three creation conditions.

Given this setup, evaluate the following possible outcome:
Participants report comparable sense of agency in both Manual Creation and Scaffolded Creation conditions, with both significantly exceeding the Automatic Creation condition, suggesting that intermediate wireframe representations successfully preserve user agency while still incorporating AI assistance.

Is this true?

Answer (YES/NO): NO